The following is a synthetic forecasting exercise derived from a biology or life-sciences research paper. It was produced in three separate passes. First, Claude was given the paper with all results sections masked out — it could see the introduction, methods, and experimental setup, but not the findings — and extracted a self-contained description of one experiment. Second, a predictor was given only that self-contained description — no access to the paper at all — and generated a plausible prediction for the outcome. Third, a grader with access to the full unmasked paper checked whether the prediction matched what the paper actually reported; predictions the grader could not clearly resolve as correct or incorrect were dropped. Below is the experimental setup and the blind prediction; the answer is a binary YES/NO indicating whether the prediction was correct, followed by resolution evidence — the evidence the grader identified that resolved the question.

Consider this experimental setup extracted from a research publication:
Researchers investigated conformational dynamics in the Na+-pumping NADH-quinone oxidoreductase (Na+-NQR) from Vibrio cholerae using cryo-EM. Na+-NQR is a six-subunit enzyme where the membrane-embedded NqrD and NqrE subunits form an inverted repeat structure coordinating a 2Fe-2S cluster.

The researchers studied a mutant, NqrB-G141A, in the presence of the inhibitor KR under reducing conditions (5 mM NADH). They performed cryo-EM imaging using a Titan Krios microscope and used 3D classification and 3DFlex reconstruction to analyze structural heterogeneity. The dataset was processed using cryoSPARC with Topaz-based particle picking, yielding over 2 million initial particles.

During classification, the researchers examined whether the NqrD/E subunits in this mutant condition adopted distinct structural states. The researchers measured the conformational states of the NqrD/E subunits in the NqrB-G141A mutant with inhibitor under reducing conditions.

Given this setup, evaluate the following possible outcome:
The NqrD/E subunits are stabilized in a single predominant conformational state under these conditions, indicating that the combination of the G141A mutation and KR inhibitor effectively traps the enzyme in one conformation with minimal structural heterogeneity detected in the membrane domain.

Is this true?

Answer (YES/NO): NO